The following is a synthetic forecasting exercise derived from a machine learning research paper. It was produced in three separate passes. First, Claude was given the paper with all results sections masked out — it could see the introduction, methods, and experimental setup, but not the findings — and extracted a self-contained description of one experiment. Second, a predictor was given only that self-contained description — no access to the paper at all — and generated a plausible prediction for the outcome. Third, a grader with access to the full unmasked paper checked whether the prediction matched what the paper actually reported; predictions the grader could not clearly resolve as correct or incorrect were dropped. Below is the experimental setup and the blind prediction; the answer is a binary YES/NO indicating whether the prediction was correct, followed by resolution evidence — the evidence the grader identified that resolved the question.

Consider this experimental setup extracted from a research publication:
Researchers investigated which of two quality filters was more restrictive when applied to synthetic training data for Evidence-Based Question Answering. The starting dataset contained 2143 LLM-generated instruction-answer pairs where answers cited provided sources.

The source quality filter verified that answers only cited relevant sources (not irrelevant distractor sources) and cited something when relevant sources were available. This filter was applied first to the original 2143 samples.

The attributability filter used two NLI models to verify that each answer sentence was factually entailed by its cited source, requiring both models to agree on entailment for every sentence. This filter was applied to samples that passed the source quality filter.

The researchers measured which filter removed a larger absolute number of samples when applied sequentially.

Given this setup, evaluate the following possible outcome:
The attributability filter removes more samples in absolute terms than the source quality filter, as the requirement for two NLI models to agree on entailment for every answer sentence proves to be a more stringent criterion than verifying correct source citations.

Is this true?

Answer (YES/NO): NO